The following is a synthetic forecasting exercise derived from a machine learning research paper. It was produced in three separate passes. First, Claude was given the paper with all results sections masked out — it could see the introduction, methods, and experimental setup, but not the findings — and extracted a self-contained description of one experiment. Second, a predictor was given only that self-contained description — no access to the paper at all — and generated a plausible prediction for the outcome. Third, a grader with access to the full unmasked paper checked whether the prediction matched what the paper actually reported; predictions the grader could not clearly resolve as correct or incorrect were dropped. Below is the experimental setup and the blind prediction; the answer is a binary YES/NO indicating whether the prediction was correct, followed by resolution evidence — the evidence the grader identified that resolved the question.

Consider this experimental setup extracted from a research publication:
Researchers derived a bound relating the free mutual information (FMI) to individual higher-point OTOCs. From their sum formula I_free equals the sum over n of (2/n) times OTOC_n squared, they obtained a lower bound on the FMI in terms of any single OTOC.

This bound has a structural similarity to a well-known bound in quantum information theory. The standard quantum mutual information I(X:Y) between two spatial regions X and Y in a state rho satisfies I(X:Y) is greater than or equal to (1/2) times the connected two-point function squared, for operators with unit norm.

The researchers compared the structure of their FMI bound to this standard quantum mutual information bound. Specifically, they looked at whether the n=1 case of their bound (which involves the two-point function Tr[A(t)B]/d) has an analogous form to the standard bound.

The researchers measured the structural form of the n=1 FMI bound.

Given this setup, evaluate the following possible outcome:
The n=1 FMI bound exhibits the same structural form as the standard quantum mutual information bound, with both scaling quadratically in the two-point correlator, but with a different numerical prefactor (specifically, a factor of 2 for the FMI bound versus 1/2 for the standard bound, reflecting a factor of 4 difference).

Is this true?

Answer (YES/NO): YES